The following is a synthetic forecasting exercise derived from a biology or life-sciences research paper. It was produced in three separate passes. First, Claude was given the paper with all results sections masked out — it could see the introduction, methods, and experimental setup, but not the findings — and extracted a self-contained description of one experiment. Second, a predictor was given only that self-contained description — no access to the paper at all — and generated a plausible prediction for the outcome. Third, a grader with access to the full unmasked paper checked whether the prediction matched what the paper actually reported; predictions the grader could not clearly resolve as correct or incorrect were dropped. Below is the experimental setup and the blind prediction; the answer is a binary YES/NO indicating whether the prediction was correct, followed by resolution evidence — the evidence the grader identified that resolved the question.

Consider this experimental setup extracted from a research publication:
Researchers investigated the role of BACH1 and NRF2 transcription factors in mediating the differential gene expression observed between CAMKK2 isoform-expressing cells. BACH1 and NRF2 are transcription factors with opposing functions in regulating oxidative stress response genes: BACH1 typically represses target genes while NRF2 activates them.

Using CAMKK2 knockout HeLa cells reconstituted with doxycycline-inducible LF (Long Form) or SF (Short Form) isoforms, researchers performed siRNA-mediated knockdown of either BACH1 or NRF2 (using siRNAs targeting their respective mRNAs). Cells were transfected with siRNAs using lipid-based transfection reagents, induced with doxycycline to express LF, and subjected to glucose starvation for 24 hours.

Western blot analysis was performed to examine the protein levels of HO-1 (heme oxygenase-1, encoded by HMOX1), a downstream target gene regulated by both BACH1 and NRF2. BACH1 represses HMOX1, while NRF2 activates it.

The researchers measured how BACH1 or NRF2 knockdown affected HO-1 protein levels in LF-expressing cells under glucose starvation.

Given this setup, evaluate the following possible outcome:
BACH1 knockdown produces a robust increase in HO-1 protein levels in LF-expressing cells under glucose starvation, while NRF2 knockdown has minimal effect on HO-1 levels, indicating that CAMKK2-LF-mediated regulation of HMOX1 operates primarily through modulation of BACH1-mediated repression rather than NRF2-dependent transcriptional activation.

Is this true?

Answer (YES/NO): YES